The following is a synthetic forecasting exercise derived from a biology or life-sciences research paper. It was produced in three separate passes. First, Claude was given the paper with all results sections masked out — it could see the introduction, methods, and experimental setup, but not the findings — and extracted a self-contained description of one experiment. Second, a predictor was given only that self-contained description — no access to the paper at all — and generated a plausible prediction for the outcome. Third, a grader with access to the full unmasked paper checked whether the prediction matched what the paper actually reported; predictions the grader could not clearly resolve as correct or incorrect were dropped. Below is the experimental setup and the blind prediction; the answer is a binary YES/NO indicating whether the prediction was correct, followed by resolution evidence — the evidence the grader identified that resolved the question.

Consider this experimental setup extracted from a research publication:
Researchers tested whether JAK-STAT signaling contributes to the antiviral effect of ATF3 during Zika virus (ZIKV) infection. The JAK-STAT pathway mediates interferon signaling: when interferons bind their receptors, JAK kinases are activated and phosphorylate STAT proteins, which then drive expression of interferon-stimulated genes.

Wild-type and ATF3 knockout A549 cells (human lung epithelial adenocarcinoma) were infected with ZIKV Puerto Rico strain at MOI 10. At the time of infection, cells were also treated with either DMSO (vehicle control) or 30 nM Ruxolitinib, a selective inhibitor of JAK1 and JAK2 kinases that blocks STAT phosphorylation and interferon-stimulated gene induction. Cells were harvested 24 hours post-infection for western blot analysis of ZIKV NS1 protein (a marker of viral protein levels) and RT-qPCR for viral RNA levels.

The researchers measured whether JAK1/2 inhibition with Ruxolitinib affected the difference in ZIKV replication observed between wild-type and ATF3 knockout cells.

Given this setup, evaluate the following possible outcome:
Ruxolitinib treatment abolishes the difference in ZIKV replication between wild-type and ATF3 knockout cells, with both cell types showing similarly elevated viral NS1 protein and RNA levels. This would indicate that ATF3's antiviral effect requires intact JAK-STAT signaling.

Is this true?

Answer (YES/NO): YES